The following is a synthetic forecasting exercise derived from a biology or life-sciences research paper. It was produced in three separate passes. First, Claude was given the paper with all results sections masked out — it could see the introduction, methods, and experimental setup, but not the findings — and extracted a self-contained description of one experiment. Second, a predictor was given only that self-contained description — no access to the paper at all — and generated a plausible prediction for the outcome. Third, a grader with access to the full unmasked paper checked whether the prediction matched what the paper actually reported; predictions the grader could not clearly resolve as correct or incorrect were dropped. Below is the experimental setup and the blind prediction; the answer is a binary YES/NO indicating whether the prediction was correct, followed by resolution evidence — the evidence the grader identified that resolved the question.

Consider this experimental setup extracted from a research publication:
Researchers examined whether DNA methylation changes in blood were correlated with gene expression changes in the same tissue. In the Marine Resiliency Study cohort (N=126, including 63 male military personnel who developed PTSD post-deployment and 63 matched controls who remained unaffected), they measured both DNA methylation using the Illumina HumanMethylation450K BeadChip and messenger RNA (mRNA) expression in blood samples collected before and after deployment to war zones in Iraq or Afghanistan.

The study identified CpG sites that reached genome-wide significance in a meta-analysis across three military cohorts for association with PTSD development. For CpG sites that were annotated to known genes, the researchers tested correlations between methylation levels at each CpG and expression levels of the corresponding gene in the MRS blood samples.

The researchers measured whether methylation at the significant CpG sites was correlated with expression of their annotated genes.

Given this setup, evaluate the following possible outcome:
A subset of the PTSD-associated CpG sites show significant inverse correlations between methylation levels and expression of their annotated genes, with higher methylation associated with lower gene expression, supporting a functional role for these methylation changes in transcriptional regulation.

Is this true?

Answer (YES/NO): YES